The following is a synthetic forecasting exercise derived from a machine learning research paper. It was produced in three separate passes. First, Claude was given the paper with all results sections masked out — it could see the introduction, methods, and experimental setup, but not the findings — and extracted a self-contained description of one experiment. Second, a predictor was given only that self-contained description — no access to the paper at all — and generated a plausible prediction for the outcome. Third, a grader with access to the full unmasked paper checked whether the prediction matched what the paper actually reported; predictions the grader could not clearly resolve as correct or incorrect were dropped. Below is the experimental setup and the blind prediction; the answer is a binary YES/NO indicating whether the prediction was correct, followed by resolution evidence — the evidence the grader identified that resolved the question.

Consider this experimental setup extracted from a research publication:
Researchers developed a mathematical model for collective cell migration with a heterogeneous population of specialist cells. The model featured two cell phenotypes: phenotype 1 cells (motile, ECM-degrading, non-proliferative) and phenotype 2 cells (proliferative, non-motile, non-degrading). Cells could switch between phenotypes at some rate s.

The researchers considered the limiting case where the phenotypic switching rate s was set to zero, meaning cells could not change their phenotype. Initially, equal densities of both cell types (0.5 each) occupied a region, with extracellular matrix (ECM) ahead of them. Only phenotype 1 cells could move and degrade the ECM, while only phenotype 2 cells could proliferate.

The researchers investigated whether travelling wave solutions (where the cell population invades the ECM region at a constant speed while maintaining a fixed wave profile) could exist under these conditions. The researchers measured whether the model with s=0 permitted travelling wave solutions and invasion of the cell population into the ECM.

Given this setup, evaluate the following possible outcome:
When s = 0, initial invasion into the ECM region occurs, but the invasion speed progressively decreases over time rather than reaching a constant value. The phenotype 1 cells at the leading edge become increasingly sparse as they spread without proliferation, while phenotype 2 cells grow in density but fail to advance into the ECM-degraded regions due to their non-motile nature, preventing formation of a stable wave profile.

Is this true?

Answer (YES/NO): NO